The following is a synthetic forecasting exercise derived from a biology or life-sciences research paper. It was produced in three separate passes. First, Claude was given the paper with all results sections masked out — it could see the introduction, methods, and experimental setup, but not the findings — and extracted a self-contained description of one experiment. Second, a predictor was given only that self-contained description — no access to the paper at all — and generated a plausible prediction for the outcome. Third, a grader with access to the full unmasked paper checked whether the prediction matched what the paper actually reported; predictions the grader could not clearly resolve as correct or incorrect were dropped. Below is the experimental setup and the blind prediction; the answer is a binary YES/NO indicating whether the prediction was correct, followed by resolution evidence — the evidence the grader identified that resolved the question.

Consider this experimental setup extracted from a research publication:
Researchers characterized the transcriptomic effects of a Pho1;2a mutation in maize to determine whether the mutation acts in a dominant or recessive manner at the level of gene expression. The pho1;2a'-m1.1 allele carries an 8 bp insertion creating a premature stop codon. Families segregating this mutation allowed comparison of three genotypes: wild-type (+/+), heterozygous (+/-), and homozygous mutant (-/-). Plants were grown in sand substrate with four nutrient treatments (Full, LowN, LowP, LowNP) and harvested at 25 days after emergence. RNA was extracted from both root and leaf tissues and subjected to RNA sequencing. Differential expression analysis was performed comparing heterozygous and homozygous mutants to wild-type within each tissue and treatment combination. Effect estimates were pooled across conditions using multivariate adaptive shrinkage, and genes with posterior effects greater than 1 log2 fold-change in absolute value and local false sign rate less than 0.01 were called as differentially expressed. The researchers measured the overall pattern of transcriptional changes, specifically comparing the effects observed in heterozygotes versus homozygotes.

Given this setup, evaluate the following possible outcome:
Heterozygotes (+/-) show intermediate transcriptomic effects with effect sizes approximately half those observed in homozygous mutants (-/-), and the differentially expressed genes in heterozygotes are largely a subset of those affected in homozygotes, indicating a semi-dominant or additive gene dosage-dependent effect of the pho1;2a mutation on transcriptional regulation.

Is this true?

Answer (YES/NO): NO